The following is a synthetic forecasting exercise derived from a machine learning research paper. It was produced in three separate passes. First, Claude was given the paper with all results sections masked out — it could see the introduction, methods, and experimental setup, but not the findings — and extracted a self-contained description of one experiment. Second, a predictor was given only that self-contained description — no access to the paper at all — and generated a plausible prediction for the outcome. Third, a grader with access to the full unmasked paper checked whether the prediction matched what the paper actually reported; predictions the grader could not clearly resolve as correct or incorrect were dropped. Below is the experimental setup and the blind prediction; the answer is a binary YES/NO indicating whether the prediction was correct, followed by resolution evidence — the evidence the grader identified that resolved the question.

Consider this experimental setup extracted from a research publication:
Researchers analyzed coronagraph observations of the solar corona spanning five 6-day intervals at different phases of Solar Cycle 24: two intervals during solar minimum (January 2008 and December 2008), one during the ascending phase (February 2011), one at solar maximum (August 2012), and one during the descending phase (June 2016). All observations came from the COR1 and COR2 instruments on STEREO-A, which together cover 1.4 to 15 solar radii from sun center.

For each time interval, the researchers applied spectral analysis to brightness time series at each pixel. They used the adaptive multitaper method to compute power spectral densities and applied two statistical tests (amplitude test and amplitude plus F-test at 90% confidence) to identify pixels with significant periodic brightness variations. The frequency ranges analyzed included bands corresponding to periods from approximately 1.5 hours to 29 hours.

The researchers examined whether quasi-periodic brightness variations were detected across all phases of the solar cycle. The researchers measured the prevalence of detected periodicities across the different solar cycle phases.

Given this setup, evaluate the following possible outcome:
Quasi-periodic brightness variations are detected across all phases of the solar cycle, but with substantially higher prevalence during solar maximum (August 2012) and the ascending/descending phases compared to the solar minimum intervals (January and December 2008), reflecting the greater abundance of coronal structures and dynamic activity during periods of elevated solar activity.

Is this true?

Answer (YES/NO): NO